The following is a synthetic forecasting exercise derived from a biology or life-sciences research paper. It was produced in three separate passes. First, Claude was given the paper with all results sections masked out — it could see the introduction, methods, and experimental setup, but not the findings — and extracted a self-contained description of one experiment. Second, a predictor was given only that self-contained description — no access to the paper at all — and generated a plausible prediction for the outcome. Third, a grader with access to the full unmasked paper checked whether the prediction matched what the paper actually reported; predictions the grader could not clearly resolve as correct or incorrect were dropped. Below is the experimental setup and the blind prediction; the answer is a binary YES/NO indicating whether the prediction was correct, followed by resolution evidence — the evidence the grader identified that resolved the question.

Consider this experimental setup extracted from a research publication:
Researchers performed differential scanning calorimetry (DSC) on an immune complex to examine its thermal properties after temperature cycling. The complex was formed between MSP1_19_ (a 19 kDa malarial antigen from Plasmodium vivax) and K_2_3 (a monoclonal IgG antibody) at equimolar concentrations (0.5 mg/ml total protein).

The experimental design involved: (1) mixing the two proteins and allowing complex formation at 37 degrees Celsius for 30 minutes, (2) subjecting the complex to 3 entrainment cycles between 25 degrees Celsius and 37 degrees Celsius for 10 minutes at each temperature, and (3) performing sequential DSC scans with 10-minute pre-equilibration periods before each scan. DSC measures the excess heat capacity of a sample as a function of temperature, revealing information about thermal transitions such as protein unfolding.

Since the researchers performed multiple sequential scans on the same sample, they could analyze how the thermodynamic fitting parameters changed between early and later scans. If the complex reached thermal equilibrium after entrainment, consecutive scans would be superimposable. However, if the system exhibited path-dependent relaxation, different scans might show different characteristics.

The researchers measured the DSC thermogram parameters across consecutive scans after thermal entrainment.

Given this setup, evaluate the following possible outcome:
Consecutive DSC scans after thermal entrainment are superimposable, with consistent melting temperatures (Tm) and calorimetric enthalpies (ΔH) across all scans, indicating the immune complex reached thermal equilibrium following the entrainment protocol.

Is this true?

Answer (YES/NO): NO